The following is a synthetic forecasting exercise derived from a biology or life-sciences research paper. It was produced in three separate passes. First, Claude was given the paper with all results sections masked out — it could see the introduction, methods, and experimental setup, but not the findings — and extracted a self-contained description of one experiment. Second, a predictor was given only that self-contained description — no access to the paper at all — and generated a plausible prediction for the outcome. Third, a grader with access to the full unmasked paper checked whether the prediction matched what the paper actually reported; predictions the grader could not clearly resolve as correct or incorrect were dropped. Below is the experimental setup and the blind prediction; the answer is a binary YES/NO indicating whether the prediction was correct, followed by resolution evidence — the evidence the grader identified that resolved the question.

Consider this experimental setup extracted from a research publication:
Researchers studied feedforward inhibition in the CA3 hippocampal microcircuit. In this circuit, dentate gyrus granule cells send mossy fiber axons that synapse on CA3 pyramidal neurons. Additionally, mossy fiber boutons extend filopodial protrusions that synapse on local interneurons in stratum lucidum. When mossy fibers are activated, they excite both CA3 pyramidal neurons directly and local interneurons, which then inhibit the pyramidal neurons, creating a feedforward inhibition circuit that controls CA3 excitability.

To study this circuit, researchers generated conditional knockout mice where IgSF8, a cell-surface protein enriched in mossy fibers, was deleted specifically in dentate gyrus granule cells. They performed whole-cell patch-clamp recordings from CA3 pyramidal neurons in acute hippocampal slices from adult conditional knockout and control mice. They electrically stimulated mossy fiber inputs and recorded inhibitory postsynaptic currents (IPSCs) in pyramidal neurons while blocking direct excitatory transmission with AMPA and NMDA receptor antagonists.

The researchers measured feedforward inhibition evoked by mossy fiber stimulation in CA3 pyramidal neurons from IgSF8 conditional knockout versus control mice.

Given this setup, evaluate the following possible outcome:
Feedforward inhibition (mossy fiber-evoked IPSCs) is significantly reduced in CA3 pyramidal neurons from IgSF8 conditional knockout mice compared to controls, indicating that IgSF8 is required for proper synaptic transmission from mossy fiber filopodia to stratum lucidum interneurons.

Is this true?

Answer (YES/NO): YES